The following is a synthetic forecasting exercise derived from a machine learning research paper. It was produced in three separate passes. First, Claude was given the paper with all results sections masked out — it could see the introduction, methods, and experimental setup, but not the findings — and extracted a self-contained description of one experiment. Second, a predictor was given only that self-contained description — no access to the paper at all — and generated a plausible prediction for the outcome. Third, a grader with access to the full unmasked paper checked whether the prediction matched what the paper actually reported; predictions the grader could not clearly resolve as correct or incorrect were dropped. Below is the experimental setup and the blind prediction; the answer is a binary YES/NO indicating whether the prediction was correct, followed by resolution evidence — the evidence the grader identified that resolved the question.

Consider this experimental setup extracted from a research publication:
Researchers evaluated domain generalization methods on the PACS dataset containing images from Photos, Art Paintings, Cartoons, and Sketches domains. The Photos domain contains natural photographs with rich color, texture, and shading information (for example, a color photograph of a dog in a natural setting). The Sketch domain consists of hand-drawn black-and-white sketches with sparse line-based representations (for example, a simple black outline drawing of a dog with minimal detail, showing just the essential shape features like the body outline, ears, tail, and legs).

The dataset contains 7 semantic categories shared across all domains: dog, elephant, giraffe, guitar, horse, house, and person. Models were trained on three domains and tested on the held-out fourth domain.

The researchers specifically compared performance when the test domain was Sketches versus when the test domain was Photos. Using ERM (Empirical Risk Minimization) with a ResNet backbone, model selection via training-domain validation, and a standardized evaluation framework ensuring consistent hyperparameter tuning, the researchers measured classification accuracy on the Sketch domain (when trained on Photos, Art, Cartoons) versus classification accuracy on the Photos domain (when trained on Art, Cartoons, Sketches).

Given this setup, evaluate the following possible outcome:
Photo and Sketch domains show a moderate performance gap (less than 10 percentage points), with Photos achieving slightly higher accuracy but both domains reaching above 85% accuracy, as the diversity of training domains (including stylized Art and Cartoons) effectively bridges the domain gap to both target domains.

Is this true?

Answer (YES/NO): NO